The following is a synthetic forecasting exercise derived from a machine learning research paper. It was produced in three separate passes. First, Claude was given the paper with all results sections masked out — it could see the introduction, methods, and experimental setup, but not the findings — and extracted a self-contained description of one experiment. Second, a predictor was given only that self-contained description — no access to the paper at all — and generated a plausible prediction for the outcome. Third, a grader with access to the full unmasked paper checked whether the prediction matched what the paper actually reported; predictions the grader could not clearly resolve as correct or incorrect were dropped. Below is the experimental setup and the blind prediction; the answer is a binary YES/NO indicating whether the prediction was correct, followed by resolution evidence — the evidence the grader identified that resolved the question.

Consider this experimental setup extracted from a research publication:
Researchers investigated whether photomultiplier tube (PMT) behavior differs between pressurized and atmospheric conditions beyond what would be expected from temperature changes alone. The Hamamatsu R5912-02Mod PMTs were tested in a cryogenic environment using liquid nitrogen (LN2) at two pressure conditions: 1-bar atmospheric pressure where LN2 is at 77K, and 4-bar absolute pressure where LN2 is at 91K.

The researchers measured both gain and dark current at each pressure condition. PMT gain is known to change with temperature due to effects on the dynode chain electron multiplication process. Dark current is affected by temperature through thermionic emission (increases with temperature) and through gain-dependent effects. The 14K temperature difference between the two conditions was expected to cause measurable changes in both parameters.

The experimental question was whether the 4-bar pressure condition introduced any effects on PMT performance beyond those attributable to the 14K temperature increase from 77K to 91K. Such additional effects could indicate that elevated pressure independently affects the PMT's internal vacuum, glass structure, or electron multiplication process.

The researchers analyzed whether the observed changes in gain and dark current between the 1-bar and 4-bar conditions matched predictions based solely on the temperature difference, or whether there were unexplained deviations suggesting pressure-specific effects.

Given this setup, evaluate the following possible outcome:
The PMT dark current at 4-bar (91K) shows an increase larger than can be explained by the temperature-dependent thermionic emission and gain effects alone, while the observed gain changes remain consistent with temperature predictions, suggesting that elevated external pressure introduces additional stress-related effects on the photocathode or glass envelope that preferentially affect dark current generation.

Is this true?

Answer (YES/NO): NO